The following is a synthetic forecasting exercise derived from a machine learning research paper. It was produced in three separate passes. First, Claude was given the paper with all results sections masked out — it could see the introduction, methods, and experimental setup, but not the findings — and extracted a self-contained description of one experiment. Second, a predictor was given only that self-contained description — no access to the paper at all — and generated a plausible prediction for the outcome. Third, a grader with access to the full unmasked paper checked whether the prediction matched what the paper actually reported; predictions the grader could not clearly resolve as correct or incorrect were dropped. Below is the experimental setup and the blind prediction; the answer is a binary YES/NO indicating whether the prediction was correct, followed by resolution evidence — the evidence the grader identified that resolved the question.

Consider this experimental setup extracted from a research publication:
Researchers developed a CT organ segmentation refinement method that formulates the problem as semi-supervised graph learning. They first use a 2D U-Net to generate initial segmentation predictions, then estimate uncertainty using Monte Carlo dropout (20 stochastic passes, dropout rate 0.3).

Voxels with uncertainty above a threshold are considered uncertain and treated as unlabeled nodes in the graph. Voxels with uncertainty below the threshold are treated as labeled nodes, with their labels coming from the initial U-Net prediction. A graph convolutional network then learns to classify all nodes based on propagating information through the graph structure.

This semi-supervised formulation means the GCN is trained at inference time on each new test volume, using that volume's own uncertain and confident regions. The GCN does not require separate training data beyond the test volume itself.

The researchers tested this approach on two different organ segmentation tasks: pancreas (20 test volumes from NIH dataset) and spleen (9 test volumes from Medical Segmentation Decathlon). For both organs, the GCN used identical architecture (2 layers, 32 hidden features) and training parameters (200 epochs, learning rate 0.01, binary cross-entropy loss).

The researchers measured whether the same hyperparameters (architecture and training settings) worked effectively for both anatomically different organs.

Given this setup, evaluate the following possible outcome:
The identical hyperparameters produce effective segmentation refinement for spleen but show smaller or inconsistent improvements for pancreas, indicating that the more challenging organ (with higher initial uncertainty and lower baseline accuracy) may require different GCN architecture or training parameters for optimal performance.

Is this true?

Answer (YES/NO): NO